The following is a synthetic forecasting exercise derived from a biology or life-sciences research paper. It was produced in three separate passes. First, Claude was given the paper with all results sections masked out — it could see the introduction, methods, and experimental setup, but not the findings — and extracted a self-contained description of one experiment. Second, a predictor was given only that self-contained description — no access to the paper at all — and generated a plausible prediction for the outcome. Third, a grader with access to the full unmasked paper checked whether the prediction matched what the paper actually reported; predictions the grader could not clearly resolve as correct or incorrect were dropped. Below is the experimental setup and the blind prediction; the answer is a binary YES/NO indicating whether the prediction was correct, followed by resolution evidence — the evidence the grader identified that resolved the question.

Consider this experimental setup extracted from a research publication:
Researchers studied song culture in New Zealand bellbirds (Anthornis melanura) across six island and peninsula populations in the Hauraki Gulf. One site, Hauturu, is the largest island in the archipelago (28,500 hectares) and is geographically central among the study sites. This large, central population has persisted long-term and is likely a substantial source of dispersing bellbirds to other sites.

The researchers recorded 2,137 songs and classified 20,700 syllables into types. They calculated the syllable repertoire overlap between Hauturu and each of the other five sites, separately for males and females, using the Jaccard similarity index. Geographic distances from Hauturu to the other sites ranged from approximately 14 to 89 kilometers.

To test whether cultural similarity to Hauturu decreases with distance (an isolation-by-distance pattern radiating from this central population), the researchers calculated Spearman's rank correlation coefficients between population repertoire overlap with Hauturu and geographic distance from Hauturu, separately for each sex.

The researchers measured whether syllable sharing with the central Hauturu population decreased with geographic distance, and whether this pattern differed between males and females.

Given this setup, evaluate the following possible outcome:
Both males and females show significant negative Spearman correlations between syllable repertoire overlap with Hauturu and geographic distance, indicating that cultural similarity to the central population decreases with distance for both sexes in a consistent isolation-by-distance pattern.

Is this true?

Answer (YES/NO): NO